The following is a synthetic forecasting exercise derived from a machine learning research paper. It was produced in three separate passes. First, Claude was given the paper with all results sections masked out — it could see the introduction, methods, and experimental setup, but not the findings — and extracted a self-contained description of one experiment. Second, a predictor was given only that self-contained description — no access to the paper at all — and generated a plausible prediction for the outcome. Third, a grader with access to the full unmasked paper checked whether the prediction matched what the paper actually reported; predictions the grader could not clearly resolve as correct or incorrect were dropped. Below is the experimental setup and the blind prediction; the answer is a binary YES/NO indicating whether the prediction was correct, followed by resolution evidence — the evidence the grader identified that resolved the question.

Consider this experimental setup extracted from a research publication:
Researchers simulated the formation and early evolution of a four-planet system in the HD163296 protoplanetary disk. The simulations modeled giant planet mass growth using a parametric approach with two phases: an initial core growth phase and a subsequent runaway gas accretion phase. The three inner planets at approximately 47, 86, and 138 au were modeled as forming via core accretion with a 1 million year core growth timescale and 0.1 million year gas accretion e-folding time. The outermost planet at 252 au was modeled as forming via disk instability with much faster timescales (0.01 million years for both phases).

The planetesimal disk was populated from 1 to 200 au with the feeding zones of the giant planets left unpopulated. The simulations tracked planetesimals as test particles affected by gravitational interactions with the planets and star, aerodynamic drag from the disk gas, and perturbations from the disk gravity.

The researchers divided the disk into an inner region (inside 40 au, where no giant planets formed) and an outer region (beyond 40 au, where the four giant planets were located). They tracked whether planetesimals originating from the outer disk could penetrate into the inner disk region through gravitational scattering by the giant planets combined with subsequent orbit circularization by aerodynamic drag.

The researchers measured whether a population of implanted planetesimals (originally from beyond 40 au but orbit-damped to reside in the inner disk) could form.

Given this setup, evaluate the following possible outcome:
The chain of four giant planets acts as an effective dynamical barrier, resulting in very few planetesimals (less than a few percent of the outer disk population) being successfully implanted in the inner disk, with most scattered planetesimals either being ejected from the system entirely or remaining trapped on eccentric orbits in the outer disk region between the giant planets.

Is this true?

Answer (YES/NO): NO